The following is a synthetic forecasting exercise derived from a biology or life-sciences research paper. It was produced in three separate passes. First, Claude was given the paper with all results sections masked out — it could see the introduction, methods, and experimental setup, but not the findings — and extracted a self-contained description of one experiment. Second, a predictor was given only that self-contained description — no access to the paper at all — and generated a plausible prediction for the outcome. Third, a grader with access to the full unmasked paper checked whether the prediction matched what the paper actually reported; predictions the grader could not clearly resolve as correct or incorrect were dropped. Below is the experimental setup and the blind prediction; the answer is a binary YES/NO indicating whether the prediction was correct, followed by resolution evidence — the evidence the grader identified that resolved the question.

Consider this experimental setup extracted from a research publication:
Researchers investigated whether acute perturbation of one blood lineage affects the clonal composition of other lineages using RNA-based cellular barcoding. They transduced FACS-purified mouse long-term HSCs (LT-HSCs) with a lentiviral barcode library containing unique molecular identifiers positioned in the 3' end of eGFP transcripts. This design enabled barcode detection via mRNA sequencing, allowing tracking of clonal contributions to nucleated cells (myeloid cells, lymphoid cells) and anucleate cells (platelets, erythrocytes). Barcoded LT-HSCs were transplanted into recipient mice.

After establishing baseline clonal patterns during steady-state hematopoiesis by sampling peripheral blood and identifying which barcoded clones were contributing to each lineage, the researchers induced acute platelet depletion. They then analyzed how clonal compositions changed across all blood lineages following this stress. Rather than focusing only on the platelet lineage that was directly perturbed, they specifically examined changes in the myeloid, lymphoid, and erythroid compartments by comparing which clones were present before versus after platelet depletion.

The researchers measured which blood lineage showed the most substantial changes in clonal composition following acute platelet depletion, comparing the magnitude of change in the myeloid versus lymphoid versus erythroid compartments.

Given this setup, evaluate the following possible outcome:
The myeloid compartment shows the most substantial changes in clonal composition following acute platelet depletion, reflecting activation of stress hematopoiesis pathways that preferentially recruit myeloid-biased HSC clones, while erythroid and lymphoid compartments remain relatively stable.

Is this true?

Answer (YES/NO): YES